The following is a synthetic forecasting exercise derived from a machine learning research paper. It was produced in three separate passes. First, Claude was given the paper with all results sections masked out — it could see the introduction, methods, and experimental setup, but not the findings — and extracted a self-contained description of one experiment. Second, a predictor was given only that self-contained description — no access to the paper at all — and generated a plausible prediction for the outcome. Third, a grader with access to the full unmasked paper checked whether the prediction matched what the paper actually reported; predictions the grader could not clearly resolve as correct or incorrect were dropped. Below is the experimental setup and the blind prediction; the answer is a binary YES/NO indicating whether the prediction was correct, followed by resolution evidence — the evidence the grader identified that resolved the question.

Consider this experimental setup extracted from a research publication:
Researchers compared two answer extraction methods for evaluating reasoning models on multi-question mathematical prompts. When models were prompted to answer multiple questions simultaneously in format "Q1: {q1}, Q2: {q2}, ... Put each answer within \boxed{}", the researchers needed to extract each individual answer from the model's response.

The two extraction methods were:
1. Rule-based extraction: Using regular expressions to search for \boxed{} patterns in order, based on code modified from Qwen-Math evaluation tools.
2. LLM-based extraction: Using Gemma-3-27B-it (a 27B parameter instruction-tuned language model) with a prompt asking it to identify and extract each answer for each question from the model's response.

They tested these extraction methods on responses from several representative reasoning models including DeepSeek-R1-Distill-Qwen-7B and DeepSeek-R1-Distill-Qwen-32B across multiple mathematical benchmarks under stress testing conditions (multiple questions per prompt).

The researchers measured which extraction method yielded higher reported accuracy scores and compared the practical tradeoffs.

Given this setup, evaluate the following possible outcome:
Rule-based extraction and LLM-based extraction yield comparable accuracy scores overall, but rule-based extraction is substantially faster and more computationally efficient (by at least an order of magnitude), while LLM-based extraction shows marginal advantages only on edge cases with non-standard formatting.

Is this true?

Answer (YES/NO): NO